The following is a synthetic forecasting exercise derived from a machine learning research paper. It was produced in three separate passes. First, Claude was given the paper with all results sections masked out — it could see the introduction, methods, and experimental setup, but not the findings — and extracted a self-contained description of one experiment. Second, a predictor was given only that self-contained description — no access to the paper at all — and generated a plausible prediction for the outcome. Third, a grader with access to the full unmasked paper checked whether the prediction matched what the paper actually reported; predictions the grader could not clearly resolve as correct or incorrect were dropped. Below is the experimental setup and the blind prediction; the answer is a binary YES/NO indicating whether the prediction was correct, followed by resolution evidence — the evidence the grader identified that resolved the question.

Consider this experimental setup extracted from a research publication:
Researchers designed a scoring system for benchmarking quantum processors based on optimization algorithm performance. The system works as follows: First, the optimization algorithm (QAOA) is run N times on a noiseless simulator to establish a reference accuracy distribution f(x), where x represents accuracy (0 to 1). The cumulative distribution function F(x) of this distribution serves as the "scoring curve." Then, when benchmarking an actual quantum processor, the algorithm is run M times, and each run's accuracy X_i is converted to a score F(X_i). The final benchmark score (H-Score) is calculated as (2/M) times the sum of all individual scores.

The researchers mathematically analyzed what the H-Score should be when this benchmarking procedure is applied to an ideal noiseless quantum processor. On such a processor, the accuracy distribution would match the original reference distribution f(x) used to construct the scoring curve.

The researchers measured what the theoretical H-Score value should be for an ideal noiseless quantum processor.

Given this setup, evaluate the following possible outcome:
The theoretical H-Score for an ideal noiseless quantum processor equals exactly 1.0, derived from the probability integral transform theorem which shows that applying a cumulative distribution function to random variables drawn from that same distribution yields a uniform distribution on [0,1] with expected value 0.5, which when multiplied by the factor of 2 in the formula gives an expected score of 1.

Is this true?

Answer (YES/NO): YES